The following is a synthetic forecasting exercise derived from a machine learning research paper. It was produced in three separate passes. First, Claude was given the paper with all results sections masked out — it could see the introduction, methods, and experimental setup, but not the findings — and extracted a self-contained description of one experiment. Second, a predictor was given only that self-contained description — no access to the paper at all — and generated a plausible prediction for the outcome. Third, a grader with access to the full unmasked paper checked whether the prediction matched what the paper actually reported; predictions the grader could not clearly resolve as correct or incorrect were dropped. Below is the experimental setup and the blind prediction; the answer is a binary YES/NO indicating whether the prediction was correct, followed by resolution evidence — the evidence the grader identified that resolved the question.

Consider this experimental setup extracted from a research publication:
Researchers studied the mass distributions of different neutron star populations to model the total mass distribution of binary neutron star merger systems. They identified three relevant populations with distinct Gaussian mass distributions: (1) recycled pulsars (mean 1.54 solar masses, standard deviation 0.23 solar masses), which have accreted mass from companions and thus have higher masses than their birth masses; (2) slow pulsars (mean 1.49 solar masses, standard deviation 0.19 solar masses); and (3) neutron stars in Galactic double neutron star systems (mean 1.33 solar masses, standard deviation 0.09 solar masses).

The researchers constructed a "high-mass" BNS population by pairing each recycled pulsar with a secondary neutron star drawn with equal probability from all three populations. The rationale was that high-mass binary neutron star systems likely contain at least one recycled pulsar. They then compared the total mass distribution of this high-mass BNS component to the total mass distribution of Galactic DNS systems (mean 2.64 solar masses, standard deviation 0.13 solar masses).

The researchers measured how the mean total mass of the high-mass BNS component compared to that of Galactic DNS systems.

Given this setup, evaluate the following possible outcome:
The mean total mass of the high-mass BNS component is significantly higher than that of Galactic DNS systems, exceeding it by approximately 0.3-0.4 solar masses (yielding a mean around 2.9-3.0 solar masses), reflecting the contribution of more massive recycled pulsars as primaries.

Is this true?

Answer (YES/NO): YES